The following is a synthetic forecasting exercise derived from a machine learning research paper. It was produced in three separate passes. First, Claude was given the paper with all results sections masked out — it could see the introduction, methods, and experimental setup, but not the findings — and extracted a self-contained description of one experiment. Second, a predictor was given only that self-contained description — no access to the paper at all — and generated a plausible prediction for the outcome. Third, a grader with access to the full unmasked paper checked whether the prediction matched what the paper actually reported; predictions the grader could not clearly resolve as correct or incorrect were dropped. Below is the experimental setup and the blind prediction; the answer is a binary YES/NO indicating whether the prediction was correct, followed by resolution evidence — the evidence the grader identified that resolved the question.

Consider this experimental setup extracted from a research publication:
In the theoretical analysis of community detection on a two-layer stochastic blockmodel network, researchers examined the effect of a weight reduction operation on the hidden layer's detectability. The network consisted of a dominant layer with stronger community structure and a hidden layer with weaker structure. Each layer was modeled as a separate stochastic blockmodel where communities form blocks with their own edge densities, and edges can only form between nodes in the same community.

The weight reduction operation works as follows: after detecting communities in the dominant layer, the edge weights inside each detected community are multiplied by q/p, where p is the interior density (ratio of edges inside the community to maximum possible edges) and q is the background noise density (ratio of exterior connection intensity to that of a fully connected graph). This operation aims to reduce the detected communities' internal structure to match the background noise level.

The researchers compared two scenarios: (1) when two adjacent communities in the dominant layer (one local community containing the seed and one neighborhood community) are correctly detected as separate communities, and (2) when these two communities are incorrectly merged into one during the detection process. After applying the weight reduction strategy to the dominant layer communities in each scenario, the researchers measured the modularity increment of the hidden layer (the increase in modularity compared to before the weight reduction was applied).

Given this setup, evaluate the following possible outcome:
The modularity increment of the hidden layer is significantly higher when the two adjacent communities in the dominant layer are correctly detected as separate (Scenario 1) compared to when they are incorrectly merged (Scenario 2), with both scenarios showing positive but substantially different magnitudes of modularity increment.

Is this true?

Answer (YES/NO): NO